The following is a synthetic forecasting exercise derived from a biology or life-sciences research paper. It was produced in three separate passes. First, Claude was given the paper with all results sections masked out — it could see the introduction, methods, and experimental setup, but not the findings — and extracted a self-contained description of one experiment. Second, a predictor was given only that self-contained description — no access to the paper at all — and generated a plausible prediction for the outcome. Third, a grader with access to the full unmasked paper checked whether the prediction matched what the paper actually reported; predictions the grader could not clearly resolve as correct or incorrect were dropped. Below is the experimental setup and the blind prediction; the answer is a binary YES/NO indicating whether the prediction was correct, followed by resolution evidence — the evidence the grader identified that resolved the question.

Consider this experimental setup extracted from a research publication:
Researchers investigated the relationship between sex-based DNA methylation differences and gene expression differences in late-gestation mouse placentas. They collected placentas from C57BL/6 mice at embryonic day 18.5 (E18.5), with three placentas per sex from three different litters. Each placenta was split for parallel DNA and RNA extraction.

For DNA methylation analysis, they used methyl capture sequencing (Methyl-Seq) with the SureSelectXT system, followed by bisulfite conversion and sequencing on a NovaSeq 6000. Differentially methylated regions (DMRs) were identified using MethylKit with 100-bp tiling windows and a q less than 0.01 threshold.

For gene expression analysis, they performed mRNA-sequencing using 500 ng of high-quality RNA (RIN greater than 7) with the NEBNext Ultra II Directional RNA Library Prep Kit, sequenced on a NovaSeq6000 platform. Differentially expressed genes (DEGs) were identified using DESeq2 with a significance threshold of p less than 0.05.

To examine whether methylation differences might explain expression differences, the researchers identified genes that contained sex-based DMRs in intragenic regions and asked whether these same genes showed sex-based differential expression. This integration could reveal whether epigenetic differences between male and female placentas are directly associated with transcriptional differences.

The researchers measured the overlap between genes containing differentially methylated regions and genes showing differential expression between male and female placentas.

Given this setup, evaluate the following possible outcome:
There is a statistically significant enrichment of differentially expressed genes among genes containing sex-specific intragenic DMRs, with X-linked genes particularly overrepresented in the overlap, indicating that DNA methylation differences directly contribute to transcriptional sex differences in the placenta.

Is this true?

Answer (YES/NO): NO